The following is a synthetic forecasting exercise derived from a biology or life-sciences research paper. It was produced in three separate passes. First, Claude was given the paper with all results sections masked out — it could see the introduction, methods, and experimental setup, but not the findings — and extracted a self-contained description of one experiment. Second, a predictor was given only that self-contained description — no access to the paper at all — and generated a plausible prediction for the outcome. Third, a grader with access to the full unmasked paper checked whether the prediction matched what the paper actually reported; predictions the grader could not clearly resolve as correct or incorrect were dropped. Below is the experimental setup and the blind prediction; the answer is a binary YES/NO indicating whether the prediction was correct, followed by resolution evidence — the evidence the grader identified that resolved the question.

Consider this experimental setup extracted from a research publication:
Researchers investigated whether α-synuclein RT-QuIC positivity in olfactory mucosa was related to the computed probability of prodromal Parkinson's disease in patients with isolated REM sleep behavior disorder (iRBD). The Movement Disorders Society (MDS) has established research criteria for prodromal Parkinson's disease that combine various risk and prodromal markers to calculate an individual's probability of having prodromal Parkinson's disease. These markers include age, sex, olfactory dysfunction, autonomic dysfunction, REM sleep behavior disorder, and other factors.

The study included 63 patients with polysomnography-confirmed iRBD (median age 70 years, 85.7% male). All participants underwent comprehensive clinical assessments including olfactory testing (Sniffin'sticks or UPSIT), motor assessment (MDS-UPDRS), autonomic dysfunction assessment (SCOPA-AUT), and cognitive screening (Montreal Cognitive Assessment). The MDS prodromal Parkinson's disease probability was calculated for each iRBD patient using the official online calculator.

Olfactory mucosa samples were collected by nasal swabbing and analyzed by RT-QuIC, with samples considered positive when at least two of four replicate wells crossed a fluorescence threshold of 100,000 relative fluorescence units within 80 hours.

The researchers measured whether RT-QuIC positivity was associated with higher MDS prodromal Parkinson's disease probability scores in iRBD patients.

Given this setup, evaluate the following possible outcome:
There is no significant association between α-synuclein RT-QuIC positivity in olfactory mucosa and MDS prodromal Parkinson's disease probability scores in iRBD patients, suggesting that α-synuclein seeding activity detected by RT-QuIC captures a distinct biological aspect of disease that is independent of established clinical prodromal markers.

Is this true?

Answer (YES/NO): YES